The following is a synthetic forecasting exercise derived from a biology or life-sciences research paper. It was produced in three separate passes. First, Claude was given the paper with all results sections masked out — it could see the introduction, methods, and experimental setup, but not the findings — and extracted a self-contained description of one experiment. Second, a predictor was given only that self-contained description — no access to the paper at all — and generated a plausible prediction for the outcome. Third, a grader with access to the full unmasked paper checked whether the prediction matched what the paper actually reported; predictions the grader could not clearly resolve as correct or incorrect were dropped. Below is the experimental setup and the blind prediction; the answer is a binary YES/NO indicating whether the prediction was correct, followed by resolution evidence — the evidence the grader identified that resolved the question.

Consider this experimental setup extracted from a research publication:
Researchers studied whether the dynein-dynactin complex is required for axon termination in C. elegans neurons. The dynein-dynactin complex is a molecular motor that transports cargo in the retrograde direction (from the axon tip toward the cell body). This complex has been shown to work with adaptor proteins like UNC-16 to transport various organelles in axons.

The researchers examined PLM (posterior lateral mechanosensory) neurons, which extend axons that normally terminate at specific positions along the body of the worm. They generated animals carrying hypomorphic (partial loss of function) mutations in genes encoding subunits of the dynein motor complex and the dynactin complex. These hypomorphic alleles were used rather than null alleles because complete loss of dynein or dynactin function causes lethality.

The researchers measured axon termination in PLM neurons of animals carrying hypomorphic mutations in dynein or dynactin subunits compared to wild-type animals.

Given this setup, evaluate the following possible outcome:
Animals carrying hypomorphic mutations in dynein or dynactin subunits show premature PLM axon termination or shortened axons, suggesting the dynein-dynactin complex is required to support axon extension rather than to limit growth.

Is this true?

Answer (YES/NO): NO